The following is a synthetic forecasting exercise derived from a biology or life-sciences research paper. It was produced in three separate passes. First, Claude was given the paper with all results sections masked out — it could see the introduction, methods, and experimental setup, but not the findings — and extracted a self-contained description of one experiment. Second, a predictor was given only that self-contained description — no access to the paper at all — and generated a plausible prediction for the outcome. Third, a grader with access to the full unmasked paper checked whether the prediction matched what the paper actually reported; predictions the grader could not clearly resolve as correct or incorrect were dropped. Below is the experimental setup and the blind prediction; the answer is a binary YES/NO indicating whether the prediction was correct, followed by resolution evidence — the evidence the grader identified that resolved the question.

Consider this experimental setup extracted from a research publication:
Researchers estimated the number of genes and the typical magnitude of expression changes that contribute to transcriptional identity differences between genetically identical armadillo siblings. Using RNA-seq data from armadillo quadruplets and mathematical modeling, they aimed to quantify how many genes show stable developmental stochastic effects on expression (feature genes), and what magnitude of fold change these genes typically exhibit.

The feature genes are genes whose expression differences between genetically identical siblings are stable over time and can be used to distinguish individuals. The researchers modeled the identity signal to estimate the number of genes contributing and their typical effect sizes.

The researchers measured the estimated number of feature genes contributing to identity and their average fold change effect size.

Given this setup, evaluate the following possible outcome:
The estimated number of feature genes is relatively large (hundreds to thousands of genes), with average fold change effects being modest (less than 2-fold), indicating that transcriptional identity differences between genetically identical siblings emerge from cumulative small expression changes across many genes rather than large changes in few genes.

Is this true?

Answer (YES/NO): NO